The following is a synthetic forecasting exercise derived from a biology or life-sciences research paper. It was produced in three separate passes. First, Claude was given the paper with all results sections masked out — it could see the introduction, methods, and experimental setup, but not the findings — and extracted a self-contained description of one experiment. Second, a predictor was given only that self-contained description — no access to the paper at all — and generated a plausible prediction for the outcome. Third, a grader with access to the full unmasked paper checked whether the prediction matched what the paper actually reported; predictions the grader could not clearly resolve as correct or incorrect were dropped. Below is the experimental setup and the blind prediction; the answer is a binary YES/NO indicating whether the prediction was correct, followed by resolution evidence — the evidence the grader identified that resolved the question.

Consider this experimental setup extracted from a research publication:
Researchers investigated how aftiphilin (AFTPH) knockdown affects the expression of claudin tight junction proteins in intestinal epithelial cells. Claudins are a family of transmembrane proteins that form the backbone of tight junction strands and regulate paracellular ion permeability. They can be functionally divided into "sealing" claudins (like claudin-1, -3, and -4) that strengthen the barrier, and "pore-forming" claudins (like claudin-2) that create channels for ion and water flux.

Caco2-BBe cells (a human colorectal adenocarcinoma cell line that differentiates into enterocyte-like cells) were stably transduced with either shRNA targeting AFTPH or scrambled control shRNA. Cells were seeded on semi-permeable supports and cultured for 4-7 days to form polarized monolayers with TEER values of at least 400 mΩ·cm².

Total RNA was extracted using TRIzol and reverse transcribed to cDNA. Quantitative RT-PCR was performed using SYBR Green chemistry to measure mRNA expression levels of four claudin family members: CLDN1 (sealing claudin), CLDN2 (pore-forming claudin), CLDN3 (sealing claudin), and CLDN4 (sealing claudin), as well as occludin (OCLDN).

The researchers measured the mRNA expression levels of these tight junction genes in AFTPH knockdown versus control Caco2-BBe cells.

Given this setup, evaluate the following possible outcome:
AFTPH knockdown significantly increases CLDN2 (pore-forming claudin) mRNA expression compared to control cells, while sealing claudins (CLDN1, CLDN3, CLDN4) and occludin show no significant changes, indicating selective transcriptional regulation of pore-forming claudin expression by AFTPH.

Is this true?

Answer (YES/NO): NO